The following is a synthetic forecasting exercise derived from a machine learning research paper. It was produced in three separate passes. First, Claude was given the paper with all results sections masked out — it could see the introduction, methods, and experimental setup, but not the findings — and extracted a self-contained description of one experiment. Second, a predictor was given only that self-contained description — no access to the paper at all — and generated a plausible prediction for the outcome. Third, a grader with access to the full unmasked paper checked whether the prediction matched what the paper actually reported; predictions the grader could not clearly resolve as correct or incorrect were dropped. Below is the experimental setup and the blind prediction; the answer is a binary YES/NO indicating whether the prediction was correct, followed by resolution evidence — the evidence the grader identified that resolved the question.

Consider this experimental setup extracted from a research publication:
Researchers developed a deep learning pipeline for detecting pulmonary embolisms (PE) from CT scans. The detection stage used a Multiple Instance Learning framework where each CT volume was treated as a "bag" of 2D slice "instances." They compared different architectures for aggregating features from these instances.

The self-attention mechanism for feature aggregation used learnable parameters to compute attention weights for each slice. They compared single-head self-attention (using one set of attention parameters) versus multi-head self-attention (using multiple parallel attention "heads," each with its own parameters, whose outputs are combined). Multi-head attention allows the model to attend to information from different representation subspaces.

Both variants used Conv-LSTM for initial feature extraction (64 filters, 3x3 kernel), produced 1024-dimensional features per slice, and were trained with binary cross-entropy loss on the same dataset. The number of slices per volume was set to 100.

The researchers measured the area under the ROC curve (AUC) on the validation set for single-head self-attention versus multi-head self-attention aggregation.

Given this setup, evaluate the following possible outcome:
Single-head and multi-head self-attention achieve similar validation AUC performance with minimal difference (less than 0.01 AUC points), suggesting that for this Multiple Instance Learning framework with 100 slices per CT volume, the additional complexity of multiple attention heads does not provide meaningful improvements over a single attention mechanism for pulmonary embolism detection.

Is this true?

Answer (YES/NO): NO